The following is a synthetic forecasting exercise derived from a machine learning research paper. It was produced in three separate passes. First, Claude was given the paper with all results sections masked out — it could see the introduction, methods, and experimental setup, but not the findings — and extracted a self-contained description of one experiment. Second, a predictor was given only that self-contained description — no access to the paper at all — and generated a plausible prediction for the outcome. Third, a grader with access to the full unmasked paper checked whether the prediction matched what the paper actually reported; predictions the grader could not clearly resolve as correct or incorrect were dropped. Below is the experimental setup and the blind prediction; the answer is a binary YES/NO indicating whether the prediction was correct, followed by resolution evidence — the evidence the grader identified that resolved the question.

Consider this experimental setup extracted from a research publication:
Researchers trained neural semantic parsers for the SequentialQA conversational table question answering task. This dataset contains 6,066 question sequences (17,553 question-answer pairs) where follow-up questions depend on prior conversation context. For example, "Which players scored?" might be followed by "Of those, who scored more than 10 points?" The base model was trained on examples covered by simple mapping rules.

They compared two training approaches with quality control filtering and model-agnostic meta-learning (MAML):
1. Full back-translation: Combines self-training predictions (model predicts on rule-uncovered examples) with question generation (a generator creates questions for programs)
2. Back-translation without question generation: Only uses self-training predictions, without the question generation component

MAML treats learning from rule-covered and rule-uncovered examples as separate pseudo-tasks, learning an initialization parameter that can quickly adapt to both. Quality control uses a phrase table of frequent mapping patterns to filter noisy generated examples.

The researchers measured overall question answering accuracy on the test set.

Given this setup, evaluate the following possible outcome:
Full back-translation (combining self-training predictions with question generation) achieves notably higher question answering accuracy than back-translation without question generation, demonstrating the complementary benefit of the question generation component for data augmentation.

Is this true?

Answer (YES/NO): NO